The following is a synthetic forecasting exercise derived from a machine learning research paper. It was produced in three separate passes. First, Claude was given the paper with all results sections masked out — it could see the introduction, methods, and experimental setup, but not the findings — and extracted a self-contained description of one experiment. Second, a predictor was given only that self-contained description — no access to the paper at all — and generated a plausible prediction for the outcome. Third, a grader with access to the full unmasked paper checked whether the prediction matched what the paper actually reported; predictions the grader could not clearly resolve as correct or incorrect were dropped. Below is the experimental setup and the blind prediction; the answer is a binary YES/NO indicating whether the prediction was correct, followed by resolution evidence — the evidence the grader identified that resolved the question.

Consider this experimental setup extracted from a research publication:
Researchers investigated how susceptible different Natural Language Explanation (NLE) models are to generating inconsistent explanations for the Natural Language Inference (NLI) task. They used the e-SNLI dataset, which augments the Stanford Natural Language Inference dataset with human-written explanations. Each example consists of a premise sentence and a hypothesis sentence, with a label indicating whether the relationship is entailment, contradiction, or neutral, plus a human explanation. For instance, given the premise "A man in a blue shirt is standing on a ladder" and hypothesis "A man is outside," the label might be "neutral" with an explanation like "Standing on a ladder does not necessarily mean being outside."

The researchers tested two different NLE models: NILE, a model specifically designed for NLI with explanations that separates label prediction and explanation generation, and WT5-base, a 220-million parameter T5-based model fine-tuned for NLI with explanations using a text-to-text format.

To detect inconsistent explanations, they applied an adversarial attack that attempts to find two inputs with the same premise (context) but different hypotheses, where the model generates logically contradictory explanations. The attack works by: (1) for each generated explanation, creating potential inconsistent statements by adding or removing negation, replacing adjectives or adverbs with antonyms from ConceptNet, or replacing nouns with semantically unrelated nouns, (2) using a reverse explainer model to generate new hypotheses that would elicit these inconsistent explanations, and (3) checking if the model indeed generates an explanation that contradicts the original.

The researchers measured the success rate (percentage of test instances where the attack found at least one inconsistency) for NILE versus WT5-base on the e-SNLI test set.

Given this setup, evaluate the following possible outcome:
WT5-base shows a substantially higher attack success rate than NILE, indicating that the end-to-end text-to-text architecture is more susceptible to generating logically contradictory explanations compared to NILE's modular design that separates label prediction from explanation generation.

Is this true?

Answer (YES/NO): YES